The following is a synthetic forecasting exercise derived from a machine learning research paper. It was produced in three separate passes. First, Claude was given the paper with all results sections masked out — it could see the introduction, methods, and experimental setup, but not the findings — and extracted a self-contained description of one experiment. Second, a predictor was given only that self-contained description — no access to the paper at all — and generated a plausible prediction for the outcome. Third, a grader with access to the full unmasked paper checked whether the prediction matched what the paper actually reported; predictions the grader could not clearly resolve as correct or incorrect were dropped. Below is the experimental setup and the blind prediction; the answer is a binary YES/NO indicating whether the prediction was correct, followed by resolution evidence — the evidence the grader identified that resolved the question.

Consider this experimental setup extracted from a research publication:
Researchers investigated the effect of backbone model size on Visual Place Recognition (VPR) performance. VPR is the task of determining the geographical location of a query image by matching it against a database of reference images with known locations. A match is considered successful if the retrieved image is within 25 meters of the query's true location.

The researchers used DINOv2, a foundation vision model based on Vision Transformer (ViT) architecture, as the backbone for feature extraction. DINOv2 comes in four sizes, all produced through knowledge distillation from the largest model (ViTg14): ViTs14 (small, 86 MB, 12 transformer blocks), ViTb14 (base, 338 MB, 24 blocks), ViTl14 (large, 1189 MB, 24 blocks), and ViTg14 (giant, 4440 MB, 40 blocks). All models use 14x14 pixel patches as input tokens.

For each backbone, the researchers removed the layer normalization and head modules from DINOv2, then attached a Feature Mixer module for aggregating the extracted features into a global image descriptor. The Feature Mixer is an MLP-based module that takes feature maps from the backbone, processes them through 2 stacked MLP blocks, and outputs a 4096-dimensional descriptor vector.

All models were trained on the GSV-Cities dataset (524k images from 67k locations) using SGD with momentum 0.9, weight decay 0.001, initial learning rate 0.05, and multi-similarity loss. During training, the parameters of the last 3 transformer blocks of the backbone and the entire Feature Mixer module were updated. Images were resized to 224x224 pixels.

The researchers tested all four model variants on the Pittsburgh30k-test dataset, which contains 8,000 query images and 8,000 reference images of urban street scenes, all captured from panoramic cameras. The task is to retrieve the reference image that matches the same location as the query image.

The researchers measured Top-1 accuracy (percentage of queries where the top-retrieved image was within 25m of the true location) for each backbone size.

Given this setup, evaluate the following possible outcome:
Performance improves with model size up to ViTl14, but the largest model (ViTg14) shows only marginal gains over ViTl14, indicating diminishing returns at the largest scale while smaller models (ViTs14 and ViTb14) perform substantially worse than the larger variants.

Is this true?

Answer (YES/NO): NO